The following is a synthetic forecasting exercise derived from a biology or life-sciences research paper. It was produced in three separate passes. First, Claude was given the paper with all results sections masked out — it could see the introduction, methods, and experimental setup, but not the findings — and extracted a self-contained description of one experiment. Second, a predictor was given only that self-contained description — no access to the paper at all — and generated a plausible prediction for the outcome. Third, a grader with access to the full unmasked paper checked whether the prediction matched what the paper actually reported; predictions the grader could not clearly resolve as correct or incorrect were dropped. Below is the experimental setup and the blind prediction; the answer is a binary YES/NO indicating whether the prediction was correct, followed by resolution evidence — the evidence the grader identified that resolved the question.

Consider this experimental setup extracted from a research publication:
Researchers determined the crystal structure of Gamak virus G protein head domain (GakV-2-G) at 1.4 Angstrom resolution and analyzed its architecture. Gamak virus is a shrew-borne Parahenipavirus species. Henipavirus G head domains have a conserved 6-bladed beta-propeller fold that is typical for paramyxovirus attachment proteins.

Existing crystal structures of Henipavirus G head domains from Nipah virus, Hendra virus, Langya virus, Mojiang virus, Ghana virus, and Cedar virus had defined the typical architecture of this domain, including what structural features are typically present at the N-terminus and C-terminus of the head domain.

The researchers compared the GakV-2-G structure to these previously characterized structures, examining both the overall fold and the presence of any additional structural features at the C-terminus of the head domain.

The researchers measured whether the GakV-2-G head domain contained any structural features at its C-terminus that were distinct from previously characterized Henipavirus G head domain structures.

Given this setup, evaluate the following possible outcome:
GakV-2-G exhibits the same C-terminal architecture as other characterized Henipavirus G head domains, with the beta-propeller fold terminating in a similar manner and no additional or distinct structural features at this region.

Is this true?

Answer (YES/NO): NO